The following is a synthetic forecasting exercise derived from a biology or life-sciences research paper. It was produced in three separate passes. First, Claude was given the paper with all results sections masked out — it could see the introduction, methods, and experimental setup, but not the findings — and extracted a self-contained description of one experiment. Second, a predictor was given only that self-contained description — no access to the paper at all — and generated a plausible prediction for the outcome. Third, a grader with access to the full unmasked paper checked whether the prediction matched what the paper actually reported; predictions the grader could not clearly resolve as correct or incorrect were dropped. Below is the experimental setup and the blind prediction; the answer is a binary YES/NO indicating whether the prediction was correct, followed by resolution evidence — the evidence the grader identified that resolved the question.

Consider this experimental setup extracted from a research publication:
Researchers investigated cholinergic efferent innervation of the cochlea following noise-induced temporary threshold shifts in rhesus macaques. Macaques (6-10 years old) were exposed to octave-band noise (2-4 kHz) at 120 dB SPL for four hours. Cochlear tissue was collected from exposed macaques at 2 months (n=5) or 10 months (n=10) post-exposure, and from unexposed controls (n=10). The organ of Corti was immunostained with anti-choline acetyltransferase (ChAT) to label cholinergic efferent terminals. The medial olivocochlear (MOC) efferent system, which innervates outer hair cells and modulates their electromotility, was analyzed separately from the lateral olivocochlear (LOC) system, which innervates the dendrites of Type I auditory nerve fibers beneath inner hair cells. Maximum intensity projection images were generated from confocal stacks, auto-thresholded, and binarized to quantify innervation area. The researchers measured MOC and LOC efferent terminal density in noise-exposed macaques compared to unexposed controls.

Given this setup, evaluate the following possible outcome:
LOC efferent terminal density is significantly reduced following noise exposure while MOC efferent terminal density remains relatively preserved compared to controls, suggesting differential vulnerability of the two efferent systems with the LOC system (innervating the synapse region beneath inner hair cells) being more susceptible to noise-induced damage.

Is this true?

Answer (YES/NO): NO